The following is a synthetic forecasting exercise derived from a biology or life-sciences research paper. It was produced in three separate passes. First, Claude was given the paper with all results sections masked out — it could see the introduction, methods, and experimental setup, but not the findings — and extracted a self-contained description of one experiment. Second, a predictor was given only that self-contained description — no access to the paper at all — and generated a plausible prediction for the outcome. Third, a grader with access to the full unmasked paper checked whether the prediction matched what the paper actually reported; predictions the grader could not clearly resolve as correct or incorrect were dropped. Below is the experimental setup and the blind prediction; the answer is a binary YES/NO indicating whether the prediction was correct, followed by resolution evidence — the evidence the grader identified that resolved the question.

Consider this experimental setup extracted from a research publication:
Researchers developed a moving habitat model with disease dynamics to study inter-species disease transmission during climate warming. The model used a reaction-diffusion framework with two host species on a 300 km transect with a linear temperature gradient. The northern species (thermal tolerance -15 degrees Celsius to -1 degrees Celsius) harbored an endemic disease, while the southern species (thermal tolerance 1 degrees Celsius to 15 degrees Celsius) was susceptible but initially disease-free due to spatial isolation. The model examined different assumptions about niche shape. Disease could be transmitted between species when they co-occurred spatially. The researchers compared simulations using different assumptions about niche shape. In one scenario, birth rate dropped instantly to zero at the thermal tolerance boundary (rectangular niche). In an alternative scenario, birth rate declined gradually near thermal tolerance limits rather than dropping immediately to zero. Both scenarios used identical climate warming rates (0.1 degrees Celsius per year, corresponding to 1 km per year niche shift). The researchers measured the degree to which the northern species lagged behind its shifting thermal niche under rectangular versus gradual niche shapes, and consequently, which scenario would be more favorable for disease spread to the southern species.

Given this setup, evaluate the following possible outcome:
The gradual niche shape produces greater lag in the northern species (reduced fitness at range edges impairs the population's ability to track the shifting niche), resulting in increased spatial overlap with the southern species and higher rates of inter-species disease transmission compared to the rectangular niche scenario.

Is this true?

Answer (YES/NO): YES